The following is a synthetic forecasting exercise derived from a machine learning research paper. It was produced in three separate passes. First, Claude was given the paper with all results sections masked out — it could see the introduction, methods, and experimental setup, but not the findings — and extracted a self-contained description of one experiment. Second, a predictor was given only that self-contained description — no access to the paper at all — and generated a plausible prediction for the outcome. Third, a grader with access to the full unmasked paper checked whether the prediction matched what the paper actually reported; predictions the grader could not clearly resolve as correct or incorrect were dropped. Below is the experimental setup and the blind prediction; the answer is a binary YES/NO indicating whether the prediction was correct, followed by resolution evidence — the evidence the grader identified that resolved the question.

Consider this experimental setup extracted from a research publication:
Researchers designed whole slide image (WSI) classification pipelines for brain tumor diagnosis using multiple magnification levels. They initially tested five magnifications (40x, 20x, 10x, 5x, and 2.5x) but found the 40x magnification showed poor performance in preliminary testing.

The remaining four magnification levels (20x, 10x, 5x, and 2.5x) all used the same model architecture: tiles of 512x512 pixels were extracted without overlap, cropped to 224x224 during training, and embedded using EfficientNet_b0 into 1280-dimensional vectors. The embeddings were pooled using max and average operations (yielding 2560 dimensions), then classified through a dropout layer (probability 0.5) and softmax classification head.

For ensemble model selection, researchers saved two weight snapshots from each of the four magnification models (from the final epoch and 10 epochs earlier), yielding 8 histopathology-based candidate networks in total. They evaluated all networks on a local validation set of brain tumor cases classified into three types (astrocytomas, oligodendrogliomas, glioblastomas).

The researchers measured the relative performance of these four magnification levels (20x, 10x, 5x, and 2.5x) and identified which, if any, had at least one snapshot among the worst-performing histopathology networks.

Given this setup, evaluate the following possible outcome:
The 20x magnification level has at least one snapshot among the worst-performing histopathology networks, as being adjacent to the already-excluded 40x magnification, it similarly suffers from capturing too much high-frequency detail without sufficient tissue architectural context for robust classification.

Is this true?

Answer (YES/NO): NO